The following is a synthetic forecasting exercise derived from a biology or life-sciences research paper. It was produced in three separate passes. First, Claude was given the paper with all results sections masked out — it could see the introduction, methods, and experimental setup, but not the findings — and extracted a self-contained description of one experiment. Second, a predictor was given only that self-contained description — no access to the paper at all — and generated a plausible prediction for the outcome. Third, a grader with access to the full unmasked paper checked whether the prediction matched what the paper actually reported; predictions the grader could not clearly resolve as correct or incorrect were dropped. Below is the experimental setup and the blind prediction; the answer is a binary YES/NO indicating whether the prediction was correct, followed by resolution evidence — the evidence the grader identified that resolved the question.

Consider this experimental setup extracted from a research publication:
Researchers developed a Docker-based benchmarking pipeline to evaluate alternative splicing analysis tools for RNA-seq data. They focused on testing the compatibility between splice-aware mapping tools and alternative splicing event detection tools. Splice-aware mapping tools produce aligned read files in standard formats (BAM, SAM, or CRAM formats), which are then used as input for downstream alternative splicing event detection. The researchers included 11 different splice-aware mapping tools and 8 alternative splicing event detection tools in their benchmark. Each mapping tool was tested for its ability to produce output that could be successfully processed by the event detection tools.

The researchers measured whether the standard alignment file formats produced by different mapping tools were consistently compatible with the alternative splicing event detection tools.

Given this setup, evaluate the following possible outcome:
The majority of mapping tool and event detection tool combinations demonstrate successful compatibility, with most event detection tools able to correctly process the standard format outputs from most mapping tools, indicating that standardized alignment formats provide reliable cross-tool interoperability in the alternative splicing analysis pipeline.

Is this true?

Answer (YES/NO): NO